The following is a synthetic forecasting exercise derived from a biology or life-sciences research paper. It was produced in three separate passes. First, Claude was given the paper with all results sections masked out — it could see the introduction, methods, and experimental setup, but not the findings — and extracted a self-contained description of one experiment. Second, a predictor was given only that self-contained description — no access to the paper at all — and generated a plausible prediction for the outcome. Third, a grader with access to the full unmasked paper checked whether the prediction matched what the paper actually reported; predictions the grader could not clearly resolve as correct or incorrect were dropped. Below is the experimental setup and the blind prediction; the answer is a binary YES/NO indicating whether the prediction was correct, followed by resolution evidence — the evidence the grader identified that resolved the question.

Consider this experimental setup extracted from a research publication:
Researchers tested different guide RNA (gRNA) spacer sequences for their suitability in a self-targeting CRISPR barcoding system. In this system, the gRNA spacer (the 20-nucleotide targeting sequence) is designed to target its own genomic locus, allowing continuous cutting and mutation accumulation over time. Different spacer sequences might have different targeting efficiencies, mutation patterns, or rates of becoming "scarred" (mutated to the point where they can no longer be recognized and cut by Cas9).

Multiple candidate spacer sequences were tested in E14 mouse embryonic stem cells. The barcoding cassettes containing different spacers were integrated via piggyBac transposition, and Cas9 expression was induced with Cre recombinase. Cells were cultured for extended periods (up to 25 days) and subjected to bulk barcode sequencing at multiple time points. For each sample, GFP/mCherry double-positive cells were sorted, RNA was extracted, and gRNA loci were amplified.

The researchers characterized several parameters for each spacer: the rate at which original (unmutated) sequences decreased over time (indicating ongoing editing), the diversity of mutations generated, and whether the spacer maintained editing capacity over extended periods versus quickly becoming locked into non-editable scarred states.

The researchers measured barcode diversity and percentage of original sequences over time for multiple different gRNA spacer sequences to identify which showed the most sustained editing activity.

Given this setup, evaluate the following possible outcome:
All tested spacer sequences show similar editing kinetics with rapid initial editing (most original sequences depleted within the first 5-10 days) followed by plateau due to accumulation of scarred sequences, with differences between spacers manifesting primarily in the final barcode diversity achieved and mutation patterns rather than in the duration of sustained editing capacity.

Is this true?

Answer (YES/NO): NO